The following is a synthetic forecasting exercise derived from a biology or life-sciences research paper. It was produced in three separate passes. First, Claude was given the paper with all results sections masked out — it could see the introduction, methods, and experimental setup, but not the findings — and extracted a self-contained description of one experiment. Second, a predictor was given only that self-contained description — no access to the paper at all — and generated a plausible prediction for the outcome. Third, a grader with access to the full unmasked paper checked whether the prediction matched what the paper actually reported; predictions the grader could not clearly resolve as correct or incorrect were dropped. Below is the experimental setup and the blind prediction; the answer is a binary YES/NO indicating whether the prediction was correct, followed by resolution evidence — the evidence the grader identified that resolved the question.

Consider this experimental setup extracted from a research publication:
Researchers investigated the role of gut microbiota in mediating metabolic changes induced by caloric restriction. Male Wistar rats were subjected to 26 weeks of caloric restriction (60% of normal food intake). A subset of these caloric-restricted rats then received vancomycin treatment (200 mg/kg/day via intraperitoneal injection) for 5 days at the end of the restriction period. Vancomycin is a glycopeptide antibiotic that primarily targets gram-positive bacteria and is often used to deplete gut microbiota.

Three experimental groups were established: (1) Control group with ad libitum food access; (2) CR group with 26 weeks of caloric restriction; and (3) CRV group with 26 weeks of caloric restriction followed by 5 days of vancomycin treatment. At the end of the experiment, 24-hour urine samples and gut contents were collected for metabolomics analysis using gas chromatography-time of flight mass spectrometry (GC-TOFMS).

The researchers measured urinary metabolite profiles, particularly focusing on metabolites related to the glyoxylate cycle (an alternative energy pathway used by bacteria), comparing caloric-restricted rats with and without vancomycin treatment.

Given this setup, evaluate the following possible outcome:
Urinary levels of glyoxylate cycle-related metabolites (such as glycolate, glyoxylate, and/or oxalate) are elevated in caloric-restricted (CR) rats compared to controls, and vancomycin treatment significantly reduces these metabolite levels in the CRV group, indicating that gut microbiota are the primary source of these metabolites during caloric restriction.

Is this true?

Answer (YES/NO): NO